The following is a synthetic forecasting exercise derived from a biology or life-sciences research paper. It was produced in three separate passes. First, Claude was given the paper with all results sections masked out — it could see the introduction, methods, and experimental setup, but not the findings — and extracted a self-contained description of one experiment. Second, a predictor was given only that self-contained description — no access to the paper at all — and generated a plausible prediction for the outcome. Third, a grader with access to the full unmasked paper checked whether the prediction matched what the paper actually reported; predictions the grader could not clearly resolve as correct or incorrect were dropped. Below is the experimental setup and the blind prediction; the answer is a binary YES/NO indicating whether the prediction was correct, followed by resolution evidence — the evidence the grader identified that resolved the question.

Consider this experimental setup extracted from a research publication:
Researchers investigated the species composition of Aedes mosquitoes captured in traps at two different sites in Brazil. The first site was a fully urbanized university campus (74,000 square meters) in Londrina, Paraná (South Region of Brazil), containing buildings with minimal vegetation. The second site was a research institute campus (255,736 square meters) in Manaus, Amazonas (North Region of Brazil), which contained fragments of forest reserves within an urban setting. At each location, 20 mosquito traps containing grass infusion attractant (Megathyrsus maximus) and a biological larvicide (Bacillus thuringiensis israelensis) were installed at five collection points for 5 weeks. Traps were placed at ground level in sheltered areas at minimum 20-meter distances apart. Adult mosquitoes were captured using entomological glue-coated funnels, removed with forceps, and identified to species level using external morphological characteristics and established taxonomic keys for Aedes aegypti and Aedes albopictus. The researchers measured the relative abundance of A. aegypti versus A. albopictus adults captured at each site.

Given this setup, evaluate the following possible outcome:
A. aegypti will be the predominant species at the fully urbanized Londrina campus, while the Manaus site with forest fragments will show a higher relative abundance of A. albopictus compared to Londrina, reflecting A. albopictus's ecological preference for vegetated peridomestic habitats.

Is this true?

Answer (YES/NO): YES